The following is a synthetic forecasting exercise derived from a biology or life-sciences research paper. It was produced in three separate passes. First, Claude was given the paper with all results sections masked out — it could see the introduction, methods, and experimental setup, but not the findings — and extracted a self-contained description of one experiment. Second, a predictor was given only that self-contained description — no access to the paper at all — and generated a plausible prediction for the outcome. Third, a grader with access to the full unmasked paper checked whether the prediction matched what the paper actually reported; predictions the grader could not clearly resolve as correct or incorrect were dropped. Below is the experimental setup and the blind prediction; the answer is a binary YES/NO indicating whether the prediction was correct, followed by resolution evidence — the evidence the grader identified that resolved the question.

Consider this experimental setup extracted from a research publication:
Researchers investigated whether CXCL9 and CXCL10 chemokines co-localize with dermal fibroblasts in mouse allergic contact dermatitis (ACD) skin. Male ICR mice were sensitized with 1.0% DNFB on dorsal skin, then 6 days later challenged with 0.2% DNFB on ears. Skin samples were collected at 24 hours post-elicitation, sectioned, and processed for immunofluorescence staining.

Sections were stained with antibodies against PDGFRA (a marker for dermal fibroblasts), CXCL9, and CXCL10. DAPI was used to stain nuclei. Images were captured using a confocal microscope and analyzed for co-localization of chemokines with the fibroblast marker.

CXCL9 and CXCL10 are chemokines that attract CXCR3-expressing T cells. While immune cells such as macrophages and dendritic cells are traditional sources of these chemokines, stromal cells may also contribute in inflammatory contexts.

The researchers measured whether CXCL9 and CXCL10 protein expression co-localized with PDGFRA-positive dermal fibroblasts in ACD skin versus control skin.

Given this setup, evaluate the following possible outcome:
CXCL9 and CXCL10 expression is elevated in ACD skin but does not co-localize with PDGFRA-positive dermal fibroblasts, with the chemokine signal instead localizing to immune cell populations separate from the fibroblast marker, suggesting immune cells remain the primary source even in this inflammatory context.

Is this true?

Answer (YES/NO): NO